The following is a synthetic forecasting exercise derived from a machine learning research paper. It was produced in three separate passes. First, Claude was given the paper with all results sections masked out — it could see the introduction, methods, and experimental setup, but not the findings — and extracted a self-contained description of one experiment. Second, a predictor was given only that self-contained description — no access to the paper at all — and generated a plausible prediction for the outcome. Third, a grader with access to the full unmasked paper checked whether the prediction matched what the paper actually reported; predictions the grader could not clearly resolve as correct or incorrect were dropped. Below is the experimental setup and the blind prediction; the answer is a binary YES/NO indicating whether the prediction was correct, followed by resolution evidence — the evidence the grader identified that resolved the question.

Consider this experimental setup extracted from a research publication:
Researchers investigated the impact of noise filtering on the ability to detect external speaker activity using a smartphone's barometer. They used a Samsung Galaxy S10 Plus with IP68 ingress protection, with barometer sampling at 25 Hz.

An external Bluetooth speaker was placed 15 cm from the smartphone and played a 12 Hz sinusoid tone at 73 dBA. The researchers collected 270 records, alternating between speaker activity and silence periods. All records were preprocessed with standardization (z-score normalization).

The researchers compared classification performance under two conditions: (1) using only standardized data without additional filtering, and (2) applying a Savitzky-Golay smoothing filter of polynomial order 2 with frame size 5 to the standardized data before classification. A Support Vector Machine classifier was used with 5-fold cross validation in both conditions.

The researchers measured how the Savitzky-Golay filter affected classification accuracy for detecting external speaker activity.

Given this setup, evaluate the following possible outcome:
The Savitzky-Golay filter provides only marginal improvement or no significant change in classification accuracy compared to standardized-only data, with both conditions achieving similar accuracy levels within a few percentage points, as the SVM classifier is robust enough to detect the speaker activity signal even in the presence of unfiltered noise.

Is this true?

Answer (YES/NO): NO